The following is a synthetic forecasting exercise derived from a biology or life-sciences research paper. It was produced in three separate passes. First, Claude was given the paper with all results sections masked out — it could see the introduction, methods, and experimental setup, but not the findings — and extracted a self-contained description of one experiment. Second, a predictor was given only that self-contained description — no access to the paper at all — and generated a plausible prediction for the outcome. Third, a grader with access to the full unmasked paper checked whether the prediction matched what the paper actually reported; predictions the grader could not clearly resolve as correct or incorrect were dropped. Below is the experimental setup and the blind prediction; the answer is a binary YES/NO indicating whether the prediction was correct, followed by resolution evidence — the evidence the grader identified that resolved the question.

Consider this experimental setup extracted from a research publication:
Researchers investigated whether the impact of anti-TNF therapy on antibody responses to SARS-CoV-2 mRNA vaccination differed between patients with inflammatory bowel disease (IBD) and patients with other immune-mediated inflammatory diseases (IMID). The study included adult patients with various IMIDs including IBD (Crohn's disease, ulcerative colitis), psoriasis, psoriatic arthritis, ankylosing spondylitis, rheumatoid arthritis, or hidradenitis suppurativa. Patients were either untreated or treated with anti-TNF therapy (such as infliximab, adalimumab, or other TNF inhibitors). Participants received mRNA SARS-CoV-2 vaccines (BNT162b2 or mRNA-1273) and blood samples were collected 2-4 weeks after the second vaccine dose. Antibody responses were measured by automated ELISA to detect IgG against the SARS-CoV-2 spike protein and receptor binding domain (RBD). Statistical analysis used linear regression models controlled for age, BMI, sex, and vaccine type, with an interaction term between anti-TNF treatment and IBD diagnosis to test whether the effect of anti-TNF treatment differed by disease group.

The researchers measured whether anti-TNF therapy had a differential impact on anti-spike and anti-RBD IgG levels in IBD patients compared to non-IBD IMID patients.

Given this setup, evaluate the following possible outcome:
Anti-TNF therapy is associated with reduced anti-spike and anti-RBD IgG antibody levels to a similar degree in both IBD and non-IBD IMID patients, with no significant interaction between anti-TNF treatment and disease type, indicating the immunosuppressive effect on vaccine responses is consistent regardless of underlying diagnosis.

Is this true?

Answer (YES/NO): NO